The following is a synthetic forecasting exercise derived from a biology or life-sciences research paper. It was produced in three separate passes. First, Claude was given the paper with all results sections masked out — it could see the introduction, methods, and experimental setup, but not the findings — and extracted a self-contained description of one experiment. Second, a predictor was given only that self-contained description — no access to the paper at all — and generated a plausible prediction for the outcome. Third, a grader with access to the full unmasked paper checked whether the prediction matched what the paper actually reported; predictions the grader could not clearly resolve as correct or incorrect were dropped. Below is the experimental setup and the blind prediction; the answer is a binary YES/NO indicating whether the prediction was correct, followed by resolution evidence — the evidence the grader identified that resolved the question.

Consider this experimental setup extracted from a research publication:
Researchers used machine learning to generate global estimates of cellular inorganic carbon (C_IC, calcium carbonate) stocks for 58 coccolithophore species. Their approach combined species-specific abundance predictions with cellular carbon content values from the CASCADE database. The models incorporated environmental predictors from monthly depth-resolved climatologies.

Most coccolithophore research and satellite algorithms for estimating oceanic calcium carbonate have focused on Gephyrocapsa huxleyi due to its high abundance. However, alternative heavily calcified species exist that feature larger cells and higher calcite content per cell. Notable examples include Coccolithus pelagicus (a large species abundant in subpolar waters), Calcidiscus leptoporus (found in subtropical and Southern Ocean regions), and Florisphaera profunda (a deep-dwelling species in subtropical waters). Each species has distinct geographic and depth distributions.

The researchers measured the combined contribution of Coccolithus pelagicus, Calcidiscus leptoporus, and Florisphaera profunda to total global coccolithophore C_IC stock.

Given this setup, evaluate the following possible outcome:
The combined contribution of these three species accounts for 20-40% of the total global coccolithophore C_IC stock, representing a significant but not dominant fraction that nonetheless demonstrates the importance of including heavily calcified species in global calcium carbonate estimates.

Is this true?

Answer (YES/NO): NO